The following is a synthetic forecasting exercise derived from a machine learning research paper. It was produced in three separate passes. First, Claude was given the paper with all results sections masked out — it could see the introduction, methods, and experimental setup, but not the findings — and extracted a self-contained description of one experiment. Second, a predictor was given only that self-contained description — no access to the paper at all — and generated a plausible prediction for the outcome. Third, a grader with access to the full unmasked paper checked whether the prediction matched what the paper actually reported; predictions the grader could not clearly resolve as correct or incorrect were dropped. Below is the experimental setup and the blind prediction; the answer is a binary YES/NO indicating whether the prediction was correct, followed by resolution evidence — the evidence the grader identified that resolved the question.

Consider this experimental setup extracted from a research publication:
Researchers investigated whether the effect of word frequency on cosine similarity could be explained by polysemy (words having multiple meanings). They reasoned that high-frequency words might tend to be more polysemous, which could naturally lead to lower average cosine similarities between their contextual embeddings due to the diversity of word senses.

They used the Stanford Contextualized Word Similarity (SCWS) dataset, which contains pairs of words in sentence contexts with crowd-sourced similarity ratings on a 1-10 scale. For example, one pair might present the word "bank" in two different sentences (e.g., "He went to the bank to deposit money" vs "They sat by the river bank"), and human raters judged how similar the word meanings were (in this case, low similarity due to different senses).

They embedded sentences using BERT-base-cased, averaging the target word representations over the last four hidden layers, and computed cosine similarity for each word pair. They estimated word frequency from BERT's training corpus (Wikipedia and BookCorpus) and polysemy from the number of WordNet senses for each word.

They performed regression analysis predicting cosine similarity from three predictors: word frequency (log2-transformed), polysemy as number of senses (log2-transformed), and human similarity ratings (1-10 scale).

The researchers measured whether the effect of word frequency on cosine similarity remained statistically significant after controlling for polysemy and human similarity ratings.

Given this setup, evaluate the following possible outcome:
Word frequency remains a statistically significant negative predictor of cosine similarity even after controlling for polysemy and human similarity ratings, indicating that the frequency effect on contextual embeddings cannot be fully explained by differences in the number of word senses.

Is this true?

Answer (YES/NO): YES